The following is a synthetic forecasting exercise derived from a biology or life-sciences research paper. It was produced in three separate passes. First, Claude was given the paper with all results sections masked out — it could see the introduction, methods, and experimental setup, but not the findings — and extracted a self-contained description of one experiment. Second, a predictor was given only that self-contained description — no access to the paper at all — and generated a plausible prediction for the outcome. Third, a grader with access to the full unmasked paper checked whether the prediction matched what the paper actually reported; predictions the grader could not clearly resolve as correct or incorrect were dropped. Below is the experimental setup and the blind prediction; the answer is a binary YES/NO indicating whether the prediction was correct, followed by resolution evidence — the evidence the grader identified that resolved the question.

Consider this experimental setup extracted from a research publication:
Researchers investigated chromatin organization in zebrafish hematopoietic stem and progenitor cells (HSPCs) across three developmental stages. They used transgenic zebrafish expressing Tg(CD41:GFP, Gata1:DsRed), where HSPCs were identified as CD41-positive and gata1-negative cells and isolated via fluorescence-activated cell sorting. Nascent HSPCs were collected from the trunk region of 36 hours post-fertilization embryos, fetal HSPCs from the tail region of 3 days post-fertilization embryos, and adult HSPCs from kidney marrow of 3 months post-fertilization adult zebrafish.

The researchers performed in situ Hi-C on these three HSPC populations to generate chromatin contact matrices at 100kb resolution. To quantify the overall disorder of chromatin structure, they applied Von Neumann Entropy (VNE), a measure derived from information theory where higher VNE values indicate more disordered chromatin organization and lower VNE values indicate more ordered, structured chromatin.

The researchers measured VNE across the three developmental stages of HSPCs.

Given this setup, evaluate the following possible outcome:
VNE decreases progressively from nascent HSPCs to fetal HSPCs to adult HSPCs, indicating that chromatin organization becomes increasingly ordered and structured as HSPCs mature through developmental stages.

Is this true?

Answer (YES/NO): NO